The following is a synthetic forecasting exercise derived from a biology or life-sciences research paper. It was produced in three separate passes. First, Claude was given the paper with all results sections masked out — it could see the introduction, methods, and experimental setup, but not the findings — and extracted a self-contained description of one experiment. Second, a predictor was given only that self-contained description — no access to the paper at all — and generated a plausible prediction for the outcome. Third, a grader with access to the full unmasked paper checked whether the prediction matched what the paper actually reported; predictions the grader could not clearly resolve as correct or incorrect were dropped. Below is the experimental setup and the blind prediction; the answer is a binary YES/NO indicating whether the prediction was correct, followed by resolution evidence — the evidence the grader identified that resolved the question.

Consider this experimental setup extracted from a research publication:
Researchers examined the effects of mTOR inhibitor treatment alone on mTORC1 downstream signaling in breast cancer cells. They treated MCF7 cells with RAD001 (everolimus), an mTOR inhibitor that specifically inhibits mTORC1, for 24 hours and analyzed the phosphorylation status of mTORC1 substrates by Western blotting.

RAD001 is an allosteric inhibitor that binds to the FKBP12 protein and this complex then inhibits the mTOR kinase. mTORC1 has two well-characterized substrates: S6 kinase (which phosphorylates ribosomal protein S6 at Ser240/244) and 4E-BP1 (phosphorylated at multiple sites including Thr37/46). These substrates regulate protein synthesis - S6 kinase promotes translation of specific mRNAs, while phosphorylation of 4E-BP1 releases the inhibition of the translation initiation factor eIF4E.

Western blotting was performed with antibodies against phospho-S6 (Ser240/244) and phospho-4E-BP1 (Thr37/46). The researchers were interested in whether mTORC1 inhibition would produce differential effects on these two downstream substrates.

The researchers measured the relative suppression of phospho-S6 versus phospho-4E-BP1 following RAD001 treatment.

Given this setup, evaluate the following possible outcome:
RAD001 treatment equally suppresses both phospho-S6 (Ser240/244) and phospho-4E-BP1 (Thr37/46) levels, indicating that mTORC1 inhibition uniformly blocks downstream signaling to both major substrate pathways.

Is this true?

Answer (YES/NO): NO